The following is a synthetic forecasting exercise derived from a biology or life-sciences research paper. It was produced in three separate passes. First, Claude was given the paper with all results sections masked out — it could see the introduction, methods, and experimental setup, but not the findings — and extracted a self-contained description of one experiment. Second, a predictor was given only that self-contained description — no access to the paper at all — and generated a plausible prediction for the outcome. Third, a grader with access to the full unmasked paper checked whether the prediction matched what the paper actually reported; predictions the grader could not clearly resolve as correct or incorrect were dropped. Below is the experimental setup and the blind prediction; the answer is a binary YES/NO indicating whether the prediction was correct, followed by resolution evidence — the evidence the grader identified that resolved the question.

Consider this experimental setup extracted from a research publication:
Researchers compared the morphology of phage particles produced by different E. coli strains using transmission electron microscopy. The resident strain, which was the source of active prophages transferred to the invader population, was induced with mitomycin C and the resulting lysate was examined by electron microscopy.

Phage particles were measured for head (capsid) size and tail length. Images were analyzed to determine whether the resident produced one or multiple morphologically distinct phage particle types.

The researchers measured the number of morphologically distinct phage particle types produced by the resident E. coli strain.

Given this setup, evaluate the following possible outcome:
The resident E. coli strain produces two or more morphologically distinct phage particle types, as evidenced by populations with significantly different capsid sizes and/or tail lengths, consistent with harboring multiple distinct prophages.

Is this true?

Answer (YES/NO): YES